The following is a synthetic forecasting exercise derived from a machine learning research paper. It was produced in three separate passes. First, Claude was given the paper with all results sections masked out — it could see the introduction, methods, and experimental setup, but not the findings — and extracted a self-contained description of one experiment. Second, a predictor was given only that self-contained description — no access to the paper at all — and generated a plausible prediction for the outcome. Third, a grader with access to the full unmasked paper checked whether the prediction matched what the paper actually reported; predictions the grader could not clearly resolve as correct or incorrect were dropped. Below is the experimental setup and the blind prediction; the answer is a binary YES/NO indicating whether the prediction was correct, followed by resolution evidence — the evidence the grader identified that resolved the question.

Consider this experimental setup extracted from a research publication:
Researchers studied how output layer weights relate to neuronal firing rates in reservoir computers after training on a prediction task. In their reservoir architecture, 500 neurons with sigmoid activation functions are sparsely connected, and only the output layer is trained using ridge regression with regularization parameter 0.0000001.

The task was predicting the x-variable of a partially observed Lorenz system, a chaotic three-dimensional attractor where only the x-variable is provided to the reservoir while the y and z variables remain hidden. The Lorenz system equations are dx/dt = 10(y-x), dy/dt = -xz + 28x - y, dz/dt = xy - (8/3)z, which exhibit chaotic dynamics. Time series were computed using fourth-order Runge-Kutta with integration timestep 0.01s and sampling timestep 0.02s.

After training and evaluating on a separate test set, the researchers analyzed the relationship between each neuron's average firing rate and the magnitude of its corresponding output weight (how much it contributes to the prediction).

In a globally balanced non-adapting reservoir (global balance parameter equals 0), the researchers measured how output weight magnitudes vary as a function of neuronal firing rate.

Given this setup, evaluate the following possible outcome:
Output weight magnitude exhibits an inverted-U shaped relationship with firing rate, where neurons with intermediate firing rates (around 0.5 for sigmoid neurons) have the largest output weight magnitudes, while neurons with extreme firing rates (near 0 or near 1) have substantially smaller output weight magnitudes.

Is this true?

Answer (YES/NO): YES